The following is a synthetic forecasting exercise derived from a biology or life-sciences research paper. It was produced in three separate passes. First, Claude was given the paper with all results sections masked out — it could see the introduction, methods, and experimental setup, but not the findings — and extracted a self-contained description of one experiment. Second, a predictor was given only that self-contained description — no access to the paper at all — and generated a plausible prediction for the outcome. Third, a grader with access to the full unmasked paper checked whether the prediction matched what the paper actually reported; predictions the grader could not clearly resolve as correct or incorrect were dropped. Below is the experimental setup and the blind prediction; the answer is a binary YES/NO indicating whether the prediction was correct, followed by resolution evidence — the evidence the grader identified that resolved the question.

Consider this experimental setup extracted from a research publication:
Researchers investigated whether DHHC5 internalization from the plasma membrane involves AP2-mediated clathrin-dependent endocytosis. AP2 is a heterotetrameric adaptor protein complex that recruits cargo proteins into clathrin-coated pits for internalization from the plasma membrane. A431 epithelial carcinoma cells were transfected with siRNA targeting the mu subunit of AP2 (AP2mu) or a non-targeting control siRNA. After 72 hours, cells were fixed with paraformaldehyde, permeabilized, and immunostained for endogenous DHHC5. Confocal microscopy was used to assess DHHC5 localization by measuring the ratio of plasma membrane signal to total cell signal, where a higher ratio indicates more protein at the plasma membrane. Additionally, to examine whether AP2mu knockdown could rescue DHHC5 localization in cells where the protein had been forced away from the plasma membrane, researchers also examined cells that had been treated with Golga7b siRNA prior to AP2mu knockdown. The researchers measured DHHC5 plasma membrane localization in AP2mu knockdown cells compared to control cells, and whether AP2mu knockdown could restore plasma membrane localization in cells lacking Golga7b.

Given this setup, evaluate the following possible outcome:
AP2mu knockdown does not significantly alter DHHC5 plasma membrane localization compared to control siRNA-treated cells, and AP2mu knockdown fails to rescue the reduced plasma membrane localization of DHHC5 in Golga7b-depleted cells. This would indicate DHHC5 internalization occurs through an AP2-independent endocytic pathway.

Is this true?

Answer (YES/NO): NO